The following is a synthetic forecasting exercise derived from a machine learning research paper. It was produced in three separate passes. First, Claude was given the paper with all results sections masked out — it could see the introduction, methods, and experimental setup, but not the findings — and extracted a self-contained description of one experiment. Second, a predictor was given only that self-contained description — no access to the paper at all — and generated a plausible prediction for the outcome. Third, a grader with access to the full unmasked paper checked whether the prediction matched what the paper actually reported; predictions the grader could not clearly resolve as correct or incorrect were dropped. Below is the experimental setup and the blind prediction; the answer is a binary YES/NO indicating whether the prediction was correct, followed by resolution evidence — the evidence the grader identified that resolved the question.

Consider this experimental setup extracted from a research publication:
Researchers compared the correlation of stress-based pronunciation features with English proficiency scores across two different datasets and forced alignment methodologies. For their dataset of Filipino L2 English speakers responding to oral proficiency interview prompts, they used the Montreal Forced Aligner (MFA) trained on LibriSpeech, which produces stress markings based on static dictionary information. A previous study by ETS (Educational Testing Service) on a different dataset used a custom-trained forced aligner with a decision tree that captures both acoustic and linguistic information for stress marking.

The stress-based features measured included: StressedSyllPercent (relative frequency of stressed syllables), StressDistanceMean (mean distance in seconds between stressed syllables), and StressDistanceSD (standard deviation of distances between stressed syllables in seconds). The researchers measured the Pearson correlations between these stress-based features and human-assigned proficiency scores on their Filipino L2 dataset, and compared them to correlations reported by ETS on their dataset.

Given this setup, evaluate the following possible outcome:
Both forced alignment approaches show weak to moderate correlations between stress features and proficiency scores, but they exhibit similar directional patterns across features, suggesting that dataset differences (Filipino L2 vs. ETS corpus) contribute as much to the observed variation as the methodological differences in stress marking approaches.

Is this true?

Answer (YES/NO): NO